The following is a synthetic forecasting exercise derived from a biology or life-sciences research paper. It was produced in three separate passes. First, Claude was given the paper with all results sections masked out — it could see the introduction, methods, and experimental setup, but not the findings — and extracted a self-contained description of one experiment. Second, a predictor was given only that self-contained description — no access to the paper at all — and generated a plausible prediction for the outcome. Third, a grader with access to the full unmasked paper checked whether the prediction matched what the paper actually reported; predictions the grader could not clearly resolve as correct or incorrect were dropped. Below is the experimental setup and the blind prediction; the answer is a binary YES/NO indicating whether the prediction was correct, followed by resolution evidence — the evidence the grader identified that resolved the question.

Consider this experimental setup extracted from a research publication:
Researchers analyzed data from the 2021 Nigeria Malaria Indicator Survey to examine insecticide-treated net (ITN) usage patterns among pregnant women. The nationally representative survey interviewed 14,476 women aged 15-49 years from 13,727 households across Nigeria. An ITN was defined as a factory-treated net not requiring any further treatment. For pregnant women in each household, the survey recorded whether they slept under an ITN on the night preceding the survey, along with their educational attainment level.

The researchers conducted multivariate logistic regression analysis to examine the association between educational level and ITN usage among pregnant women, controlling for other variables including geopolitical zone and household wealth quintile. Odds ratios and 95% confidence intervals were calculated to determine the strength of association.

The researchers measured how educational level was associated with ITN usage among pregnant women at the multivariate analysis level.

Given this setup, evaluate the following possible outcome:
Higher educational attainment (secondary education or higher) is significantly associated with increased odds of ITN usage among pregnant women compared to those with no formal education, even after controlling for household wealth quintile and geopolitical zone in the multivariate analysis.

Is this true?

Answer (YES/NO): NO